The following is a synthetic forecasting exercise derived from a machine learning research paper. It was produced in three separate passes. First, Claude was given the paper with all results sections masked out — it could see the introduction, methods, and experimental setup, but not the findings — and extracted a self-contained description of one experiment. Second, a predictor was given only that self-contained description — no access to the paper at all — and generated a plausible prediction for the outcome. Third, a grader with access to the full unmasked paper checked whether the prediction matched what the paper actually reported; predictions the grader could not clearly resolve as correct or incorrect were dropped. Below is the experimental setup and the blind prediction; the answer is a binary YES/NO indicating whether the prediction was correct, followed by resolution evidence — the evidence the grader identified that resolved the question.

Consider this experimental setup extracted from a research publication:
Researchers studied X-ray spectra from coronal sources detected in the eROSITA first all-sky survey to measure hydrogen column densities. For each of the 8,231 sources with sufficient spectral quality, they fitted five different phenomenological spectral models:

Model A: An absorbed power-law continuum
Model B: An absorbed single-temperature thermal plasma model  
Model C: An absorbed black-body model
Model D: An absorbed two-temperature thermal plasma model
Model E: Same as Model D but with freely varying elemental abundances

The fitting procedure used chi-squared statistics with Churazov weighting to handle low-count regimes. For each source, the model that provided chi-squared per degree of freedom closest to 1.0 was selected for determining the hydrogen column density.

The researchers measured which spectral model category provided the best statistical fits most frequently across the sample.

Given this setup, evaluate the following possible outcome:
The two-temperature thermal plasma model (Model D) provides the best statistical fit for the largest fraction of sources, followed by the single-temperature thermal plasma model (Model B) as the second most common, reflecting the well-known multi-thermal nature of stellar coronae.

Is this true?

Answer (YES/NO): NO